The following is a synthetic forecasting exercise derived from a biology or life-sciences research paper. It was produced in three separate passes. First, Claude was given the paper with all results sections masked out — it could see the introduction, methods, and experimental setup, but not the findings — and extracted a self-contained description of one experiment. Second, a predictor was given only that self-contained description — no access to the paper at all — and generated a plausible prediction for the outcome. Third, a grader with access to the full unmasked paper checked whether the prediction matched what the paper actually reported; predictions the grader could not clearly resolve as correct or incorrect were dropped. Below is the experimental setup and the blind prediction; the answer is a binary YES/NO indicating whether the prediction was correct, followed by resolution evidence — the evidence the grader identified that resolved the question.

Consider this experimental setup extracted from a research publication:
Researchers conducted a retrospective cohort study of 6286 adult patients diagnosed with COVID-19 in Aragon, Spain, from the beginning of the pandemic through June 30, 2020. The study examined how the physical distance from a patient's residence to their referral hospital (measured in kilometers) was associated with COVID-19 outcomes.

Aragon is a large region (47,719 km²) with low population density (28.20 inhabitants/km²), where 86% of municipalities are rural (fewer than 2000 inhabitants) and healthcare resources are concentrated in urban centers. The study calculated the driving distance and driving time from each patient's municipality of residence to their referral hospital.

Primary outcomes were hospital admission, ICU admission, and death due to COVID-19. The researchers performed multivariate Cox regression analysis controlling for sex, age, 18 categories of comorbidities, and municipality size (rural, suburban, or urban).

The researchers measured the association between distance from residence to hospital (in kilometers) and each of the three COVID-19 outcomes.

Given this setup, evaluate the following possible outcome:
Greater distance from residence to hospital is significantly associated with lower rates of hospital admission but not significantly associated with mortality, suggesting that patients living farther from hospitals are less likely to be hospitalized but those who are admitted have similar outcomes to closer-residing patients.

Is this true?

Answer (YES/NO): YES